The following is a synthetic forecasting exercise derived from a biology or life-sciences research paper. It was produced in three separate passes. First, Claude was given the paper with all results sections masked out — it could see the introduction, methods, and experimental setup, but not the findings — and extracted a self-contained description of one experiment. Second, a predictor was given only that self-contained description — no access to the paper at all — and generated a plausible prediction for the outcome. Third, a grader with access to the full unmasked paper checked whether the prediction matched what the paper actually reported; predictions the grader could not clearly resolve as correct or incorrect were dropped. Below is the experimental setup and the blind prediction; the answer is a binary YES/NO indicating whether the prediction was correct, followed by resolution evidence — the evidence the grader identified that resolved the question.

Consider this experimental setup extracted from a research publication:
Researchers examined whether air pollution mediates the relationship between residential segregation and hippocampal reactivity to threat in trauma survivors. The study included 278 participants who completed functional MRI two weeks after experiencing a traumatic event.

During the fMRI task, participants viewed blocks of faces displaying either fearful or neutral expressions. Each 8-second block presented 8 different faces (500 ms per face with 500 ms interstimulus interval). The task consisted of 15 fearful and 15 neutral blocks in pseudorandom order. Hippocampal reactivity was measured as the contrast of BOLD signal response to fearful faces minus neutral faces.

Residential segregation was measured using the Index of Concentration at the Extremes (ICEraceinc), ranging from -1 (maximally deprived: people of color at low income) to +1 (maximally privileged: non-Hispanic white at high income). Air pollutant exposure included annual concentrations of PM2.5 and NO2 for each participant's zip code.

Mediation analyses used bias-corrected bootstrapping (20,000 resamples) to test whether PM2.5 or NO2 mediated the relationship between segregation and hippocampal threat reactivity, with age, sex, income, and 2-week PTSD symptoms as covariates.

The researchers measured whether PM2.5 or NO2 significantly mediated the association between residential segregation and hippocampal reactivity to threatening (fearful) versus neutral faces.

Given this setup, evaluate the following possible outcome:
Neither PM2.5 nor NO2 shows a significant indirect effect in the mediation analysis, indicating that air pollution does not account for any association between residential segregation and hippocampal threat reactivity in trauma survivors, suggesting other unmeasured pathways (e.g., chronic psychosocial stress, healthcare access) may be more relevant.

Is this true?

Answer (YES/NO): NO